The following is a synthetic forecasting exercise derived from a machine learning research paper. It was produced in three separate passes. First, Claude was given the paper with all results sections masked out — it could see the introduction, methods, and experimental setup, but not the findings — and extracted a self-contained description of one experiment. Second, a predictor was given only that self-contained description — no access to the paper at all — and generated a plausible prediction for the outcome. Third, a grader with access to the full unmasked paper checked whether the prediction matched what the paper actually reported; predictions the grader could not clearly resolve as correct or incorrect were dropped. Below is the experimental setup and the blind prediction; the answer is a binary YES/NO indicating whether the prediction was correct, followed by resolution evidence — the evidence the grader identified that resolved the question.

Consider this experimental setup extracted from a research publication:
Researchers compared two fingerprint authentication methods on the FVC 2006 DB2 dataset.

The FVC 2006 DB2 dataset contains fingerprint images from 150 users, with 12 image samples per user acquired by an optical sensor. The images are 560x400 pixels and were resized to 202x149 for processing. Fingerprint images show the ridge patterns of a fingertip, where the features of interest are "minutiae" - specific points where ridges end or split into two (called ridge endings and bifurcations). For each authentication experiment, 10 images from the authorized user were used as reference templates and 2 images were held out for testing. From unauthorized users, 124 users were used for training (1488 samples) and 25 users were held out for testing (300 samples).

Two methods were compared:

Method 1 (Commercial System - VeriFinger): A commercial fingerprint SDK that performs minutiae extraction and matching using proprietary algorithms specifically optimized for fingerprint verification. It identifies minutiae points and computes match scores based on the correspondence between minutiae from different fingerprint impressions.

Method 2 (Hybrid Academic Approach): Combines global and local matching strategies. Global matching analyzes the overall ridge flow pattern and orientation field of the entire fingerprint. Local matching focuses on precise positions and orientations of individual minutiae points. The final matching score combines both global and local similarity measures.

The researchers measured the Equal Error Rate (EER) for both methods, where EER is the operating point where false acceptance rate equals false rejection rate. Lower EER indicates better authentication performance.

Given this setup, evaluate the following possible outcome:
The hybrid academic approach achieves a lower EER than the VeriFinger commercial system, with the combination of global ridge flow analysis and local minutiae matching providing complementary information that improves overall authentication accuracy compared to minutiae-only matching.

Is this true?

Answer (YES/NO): NO